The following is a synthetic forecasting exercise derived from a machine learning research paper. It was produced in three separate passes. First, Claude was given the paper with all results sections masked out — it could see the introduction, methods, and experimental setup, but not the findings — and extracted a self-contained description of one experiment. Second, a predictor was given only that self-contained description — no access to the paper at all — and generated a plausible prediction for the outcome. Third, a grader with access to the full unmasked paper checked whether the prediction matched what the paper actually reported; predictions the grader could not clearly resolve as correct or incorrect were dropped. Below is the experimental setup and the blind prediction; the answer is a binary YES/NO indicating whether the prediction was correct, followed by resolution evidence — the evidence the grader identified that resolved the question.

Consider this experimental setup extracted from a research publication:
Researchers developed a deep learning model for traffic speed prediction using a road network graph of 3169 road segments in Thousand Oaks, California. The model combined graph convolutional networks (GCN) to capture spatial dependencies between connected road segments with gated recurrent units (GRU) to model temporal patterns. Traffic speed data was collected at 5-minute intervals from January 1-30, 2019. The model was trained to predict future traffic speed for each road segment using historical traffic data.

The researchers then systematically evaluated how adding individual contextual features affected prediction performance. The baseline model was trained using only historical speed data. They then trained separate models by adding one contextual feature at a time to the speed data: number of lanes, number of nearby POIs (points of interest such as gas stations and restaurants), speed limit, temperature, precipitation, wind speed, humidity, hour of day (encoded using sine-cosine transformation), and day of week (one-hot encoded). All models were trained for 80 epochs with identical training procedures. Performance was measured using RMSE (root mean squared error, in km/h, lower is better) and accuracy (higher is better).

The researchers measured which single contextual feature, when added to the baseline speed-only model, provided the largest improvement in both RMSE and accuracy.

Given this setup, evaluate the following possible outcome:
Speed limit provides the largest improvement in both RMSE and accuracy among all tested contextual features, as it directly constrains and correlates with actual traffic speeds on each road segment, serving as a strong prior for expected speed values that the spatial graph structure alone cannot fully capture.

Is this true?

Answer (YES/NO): YES